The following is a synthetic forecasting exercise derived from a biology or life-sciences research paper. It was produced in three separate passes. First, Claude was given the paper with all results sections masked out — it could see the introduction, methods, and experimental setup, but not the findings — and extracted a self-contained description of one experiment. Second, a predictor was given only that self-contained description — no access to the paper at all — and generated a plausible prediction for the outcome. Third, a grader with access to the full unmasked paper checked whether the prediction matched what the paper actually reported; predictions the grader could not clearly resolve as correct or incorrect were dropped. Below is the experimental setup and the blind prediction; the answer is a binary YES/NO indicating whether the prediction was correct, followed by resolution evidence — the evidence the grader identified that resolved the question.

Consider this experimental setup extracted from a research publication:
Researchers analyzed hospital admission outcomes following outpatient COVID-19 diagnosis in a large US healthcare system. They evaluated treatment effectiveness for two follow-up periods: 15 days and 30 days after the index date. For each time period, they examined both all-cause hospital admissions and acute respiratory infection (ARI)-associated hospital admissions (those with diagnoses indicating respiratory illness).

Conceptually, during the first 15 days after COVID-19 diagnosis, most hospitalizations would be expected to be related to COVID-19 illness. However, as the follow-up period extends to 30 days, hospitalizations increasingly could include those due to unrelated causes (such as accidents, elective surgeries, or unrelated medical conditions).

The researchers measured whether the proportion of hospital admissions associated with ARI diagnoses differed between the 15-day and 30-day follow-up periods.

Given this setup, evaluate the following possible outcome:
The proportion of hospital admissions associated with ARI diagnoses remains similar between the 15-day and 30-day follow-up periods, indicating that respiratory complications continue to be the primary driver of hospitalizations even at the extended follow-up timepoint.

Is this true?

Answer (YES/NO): NO